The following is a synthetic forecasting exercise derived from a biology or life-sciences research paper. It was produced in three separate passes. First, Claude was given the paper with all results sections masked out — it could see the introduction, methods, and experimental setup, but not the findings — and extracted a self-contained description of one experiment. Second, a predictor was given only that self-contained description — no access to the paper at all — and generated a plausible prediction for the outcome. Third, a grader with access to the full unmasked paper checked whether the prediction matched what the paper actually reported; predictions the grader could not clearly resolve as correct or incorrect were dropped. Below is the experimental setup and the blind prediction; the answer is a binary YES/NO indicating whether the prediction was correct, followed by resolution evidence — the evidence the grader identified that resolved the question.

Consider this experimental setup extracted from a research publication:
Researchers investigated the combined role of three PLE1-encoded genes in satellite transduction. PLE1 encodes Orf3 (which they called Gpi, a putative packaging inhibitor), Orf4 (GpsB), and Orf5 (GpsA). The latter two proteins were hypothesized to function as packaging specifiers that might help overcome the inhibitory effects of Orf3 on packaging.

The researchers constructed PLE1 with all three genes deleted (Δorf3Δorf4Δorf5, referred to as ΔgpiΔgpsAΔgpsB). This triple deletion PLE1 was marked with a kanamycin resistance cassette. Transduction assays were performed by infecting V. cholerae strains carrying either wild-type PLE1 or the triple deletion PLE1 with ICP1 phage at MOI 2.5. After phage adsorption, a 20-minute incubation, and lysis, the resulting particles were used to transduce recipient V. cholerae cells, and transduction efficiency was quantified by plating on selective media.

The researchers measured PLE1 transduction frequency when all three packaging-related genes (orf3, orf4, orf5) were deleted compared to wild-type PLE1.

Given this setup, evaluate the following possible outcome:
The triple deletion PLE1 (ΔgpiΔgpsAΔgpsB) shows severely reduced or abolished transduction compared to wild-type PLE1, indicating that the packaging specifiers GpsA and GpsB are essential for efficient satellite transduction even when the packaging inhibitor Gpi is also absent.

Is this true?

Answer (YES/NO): NO